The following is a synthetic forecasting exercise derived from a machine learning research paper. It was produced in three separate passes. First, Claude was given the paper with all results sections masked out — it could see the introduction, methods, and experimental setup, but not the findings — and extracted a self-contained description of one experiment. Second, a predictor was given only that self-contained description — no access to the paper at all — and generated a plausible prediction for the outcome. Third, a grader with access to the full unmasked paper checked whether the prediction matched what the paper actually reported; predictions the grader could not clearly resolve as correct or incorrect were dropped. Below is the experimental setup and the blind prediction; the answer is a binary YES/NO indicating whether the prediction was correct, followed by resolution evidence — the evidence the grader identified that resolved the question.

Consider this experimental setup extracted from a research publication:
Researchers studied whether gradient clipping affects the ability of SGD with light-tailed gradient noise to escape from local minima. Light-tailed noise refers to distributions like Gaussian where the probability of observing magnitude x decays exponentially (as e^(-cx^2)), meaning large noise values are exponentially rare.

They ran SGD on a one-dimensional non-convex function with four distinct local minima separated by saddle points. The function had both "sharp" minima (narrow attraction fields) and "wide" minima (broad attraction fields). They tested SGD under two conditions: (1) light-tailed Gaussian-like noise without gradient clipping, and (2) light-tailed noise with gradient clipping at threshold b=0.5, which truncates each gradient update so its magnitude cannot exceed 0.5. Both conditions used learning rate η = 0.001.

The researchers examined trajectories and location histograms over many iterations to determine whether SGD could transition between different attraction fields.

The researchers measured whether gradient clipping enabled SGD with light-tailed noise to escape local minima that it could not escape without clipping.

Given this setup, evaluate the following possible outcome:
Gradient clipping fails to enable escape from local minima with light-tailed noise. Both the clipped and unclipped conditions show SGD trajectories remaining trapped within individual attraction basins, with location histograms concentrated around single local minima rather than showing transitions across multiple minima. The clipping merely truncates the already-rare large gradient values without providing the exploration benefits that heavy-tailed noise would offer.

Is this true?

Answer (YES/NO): YES